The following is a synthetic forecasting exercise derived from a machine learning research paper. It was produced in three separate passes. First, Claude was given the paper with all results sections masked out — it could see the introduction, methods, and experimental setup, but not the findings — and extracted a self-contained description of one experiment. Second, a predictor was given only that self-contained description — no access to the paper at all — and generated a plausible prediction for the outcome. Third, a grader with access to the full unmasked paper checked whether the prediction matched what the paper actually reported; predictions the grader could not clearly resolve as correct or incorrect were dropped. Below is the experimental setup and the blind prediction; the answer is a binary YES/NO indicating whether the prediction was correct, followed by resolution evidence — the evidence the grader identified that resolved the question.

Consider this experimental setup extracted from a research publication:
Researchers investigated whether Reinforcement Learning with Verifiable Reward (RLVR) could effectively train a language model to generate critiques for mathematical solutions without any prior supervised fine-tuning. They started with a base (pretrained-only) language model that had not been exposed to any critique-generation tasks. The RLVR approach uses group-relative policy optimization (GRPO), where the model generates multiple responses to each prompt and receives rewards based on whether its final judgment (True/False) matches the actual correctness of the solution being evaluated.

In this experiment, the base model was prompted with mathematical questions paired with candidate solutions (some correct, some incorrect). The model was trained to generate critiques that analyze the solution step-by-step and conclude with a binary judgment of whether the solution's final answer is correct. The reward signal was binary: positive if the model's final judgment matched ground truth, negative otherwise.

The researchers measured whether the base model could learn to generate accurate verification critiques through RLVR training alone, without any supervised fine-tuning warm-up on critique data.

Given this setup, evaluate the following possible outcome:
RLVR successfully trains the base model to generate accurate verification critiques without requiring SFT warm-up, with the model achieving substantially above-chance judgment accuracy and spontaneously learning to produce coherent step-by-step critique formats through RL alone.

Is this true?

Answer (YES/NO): NO